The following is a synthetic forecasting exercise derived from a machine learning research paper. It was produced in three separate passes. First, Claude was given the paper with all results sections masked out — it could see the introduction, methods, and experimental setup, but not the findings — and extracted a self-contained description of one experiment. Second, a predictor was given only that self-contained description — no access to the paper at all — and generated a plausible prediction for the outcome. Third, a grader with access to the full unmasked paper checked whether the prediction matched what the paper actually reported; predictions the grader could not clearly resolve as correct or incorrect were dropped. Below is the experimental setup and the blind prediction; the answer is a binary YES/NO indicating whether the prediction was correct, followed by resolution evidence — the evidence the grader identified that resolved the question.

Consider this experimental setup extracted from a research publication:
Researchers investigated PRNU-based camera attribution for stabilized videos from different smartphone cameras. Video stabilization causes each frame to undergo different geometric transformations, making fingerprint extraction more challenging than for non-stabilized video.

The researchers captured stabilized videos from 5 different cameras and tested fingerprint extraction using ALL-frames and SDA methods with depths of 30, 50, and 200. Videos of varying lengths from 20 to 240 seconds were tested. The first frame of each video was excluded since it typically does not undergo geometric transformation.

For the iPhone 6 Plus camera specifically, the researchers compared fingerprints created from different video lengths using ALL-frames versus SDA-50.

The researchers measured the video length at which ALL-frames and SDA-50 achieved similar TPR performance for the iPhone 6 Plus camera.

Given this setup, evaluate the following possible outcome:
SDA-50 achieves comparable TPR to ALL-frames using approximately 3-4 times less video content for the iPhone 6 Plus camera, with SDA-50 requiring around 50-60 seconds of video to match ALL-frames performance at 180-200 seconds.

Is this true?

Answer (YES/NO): NO